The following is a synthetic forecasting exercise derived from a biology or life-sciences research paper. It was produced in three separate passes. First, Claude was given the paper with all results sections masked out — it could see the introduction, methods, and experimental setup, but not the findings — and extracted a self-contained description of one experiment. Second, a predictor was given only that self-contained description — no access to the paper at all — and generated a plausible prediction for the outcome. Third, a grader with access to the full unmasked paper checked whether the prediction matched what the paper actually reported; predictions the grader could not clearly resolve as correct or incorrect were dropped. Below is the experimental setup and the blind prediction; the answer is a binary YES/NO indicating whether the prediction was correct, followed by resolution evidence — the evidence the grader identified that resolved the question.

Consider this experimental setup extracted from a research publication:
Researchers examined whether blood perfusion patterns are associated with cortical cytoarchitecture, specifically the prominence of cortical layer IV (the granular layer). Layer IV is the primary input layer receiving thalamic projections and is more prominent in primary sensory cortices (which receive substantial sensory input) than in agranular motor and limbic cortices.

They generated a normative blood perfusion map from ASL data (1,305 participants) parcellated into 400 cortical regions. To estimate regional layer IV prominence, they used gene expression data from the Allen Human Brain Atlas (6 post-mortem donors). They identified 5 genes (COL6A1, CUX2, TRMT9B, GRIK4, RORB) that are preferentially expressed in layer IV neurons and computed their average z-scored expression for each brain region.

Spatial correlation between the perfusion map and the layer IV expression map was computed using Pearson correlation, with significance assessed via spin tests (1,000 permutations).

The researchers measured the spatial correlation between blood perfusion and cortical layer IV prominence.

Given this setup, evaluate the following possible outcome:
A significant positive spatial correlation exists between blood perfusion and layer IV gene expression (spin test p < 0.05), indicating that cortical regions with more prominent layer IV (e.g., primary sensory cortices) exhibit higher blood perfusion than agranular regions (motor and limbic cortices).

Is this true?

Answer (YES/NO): YES